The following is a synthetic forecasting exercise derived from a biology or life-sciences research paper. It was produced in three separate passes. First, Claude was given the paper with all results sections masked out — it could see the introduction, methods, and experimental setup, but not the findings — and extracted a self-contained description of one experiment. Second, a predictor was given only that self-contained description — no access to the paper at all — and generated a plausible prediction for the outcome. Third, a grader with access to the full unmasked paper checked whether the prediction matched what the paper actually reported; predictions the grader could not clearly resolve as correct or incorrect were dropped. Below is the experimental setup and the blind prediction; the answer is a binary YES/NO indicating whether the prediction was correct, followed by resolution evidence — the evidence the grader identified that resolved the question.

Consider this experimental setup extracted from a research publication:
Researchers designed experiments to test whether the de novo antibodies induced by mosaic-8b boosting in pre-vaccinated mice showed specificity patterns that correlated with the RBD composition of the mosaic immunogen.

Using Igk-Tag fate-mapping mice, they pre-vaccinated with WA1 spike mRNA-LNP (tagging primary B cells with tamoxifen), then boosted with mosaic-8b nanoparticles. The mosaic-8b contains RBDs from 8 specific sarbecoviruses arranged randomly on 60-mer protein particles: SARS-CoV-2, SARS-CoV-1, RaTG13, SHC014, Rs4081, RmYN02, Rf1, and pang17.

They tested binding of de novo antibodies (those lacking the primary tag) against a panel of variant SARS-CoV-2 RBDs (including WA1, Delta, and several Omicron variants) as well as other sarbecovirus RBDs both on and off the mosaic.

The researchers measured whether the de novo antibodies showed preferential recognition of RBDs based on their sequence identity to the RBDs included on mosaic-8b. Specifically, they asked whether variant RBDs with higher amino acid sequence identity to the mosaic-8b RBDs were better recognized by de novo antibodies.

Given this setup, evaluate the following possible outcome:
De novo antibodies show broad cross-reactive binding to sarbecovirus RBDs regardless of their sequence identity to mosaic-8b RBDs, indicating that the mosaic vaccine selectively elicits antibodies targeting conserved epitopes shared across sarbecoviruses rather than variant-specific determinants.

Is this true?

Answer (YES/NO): NO